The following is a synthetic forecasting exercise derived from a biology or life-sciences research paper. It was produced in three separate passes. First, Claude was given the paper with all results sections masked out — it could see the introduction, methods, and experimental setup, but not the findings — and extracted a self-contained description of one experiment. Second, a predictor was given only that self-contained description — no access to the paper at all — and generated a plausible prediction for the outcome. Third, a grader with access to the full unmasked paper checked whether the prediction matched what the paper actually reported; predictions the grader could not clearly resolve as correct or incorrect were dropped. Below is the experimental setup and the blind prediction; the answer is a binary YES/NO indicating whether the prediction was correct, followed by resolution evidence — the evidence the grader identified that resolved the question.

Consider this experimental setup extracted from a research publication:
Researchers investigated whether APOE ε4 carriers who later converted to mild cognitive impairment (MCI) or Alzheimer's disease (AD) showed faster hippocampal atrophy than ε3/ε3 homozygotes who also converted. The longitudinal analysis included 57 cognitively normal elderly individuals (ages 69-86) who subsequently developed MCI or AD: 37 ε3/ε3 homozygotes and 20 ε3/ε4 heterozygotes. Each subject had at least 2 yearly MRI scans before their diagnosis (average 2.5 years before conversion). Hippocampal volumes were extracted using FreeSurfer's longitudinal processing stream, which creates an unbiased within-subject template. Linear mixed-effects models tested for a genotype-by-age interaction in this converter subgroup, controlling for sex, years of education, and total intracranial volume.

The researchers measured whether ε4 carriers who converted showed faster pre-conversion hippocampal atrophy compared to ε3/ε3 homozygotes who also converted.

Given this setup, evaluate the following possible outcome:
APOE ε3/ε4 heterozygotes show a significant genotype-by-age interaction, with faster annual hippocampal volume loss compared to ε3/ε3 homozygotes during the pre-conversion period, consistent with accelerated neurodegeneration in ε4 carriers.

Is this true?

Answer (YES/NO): NO